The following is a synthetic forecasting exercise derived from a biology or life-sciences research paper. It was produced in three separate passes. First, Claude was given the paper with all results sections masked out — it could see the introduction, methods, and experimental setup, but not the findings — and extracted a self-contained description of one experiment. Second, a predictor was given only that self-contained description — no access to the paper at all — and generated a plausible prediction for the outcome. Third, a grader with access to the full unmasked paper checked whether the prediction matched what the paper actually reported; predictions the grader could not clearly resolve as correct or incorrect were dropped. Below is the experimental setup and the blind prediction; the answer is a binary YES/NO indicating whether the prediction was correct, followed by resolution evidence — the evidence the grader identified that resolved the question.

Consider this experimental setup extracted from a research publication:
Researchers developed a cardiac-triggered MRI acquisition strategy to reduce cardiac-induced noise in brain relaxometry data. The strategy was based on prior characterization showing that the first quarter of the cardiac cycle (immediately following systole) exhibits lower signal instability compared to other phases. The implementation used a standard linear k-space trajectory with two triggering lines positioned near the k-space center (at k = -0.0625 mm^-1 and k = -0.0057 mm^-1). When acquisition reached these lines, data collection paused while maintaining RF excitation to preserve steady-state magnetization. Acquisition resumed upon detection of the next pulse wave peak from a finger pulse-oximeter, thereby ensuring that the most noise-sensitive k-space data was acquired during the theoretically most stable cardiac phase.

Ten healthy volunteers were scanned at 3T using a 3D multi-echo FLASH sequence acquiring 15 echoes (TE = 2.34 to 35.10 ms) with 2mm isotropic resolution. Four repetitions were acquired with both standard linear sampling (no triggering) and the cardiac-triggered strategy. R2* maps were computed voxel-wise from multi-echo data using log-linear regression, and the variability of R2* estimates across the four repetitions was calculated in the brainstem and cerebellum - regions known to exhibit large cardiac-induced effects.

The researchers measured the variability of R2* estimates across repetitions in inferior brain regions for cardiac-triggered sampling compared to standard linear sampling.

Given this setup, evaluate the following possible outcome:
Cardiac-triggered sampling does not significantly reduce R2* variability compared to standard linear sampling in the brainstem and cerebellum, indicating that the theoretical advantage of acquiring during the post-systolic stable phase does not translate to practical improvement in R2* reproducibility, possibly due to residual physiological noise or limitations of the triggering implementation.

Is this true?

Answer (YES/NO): YES